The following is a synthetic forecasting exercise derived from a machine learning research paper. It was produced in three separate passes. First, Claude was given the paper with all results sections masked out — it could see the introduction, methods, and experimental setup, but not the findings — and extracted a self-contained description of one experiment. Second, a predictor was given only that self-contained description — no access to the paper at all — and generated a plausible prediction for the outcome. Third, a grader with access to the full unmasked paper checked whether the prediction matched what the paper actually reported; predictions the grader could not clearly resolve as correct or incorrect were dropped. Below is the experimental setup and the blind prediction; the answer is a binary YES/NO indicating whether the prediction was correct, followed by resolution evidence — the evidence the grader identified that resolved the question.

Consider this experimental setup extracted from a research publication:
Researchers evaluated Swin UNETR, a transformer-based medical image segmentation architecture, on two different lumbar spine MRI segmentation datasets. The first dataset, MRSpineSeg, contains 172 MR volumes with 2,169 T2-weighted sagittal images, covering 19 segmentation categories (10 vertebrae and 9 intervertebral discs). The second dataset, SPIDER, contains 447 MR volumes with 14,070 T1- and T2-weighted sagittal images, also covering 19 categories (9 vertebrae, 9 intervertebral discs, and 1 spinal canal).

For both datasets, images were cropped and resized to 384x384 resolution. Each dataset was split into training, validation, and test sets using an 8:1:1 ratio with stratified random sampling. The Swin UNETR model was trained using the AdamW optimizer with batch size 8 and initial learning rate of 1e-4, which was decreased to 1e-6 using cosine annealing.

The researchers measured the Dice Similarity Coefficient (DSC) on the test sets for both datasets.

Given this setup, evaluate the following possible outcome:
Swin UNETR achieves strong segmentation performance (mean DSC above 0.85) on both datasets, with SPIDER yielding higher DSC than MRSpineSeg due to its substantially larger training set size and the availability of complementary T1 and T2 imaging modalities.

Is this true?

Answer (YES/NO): NO